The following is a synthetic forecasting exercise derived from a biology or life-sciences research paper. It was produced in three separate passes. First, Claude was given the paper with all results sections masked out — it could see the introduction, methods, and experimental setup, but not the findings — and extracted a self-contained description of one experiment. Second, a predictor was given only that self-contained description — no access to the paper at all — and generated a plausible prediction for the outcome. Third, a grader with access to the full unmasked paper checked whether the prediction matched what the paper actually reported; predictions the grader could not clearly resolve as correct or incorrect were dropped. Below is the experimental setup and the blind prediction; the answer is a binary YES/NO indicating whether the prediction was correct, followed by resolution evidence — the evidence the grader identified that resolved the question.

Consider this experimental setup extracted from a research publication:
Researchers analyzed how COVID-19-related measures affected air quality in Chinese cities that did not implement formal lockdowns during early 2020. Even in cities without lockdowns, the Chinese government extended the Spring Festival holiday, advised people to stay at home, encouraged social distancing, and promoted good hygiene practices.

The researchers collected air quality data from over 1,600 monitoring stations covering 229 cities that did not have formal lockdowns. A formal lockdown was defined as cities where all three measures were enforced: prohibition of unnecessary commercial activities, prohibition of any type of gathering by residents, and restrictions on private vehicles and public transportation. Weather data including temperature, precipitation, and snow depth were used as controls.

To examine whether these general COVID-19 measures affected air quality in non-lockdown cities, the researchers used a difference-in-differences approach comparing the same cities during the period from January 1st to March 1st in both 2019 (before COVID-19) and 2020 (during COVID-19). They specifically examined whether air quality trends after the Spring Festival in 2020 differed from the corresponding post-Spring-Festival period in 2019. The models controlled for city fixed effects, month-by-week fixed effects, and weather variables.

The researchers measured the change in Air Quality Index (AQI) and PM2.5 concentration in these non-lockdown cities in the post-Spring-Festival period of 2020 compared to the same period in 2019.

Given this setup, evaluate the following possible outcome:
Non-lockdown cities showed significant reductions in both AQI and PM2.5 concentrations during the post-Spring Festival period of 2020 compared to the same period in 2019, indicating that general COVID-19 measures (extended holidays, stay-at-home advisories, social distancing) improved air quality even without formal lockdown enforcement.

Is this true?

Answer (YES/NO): YES